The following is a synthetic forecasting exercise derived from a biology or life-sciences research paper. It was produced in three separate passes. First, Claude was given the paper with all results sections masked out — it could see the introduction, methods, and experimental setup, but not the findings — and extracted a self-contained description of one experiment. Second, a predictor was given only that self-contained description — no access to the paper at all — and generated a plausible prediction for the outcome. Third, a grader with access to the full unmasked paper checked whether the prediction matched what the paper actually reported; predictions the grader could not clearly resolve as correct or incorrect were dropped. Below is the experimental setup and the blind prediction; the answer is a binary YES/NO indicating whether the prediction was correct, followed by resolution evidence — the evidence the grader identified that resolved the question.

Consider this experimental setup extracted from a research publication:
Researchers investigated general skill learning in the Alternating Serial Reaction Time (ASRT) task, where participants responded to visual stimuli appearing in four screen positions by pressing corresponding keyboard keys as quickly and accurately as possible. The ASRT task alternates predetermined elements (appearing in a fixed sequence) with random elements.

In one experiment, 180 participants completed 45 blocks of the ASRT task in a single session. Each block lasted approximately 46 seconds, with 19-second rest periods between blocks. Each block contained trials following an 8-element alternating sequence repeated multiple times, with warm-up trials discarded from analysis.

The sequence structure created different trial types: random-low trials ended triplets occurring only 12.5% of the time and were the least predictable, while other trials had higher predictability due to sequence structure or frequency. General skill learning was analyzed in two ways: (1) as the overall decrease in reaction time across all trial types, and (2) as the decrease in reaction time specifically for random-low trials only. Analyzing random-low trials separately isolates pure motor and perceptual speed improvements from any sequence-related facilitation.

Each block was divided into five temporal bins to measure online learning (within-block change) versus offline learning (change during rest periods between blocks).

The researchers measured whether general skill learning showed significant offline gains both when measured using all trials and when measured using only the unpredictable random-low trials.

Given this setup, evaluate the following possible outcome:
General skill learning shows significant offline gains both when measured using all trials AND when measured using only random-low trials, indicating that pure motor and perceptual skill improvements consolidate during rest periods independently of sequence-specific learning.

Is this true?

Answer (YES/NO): YES